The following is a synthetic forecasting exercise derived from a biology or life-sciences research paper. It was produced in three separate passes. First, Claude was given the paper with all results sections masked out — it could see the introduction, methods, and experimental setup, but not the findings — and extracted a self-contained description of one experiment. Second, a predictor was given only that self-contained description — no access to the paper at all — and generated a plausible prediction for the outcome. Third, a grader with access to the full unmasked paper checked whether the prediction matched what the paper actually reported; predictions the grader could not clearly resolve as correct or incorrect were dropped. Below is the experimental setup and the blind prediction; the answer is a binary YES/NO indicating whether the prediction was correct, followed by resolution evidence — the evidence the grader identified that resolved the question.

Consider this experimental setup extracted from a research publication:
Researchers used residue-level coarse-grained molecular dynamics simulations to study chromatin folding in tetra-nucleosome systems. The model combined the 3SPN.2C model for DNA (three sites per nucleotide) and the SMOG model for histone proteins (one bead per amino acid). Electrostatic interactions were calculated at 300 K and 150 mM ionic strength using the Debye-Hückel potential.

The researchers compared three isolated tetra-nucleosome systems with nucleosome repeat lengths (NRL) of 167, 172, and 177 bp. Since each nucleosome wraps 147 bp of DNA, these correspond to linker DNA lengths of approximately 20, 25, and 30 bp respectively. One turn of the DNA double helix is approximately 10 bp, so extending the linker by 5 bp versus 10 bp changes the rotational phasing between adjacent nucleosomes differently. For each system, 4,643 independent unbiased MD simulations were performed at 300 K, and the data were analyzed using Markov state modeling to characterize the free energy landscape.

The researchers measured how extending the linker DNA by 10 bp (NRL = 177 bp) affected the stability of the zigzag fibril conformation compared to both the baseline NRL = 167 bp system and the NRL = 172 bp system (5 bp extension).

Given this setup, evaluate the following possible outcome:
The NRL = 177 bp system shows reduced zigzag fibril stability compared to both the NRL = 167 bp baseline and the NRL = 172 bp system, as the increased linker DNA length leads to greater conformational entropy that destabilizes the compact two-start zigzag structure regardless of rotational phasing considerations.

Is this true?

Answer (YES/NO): NO